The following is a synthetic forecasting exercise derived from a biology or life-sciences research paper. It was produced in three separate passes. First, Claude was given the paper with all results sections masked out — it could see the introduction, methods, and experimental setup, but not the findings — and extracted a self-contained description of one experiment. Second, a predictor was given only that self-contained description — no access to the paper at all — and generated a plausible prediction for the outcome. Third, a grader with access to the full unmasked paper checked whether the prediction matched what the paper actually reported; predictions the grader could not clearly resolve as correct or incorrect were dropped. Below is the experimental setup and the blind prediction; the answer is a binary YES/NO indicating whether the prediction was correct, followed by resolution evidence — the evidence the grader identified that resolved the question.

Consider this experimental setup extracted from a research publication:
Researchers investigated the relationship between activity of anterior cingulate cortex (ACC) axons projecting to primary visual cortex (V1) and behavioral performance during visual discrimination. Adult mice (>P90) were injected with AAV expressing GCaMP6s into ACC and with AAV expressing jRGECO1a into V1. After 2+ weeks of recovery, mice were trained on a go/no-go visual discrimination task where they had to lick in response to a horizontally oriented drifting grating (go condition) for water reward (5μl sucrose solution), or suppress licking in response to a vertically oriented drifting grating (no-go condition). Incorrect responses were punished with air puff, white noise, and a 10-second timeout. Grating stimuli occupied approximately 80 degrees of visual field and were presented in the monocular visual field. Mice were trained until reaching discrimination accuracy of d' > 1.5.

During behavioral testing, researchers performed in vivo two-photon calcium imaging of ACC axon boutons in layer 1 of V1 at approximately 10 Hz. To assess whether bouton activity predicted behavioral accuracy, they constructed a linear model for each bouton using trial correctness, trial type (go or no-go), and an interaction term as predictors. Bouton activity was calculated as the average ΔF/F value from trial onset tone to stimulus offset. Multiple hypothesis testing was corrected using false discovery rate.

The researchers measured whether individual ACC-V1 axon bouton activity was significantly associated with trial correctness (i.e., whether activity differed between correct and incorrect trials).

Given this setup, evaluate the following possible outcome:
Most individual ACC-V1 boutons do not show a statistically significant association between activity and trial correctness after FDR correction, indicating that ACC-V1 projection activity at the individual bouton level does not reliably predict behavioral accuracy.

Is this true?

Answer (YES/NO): YES